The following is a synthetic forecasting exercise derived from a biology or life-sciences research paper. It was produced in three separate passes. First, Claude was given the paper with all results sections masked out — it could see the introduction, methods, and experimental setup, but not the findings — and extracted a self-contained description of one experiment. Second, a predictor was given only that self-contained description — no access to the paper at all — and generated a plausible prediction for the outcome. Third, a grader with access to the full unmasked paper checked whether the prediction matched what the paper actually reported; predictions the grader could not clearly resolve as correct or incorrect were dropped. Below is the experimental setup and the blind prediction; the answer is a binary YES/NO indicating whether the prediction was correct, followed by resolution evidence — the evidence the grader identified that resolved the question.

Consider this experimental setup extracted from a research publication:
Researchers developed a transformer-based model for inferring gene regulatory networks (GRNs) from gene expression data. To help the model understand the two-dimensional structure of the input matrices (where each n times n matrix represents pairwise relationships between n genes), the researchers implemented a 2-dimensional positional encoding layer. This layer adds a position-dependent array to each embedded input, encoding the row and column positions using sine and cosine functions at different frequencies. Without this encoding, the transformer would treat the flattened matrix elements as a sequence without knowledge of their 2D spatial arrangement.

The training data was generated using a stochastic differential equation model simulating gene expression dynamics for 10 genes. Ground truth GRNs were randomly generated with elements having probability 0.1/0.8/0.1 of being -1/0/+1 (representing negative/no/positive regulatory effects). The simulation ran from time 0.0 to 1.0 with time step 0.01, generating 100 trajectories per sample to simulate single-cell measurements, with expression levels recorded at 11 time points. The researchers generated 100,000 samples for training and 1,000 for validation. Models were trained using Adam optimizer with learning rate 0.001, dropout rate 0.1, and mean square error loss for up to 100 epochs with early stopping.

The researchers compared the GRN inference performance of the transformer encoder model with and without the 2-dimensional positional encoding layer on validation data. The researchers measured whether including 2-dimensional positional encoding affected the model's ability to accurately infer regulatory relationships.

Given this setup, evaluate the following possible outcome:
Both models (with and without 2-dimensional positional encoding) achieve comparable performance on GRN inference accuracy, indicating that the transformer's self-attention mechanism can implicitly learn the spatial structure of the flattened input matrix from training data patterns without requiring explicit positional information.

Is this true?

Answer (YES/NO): NO